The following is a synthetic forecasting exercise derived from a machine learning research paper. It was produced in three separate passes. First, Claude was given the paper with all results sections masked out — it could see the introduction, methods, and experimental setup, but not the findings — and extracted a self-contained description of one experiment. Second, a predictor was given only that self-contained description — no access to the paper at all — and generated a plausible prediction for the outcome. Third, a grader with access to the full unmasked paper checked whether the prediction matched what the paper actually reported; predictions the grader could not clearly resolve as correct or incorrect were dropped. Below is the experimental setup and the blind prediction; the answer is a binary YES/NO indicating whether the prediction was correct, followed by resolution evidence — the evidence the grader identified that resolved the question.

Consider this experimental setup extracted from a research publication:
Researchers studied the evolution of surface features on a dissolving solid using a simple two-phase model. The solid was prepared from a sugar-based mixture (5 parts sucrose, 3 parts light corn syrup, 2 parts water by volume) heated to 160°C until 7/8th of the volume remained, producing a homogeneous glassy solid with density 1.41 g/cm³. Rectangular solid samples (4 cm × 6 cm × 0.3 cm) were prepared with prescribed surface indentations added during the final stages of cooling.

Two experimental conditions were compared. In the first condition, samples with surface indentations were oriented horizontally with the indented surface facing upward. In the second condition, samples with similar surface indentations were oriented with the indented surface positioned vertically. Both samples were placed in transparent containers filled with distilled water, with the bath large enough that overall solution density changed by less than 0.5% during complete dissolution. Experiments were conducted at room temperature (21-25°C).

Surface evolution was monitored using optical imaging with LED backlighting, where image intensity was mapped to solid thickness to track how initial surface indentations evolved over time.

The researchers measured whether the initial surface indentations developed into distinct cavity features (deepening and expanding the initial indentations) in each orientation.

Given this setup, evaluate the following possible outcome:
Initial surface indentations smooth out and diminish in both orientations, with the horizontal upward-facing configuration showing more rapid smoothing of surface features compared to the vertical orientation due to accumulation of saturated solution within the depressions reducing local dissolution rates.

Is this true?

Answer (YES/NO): NO